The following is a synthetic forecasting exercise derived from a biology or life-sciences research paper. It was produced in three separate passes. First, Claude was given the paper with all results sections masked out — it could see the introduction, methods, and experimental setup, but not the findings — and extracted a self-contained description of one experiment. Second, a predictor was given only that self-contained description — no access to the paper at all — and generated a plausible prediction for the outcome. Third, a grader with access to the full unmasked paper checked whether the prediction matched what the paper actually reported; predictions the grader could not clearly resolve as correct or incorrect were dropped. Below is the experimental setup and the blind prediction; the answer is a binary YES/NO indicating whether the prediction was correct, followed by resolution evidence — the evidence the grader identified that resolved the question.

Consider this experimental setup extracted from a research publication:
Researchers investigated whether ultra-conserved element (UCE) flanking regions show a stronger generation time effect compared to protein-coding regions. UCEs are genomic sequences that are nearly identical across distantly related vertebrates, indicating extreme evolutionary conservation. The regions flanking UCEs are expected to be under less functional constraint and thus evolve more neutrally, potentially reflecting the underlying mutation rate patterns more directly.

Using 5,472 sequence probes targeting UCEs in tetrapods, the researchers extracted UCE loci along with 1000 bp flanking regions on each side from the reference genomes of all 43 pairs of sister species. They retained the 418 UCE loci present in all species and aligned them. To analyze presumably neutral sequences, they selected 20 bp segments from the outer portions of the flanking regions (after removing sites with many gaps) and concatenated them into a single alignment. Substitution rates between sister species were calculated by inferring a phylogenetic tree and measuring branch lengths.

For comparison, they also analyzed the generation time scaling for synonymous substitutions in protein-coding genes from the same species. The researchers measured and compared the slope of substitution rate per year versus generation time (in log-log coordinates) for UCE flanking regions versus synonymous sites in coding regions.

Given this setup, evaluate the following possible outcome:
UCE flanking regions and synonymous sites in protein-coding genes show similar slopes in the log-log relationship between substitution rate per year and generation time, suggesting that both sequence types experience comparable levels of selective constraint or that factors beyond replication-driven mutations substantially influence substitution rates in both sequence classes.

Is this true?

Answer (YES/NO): YES